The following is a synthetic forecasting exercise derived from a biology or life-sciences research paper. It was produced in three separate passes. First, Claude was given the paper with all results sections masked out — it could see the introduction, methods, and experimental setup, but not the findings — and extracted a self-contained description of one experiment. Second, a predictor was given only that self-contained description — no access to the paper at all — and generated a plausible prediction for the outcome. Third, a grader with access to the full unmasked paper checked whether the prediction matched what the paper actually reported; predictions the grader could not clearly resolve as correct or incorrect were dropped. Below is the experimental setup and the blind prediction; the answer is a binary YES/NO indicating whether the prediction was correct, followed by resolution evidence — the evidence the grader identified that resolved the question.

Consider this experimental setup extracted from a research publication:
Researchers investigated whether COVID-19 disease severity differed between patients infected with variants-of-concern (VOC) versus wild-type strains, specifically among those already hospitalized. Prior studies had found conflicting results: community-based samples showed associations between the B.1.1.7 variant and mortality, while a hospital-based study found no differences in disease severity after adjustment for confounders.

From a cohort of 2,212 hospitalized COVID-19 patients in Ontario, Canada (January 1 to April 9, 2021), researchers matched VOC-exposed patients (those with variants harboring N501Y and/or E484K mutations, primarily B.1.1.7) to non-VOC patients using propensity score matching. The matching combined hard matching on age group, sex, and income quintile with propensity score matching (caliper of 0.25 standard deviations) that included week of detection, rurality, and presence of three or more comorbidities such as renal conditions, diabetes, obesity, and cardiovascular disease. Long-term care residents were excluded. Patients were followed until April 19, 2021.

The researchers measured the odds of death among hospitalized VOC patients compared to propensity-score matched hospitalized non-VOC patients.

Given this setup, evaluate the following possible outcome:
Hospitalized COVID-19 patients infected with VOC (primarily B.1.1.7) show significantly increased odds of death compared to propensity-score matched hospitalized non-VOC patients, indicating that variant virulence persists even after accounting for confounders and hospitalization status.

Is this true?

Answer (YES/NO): YES